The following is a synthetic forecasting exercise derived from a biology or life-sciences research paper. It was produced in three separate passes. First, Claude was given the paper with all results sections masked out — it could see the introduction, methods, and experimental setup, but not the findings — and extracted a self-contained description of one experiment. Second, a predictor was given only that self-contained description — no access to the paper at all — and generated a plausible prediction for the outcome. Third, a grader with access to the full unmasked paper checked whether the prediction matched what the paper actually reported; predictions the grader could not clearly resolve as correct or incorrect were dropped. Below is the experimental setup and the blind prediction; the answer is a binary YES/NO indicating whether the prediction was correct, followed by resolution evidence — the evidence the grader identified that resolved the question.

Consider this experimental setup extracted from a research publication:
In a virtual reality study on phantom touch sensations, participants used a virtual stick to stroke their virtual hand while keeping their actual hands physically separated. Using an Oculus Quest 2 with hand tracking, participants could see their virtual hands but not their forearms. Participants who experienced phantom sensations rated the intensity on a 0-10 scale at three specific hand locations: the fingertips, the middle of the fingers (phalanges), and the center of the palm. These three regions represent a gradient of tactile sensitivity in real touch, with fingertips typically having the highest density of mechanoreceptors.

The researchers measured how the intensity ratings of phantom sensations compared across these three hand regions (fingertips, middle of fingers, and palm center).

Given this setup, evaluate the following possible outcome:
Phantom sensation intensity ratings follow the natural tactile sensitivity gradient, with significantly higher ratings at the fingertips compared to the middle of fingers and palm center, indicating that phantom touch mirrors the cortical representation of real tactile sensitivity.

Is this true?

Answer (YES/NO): NO